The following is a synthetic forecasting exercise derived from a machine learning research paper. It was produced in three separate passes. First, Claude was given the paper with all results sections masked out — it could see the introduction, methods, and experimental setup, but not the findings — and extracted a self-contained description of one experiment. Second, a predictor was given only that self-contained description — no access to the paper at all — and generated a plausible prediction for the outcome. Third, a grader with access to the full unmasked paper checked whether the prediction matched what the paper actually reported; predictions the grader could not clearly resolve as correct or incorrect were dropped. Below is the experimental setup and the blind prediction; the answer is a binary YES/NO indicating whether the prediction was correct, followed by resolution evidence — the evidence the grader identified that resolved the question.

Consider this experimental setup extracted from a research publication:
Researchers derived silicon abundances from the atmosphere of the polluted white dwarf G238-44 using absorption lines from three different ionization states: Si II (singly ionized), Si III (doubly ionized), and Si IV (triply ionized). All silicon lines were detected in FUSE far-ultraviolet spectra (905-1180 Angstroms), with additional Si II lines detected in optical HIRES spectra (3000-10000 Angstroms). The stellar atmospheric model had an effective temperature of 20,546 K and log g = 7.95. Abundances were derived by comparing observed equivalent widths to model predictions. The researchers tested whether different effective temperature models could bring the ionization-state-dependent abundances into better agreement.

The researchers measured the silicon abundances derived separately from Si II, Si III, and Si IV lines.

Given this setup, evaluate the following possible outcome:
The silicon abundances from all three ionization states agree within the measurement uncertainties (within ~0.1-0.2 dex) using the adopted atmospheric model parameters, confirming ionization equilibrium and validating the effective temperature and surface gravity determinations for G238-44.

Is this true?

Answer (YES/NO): NO